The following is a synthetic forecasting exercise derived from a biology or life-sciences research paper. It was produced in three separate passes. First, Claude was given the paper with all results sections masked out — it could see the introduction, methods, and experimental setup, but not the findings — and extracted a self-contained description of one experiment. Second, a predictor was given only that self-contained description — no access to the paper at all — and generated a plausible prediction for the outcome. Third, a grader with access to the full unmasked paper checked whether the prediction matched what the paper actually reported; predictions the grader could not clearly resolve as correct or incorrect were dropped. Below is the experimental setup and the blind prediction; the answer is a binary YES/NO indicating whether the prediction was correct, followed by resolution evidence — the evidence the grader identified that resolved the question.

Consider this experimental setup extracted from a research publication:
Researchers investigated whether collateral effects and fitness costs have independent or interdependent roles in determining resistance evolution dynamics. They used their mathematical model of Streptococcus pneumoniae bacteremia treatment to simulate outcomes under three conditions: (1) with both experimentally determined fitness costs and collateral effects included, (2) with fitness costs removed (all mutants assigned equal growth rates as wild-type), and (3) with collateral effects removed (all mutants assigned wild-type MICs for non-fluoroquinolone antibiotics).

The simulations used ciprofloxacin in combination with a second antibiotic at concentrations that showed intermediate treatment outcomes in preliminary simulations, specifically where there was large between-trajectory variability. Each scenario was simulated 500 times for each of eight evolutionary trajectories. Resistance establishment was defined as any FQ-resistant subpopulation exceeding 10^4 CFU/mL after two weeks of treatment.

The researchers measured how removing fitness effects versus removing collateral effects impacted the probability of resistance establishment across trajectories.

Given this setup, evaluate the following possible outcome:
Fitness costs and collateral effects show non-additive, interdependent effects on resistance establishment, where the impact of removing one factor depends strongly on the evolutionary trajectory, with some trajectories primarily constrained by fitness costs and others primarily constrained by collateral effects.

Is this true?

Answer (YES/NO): NO